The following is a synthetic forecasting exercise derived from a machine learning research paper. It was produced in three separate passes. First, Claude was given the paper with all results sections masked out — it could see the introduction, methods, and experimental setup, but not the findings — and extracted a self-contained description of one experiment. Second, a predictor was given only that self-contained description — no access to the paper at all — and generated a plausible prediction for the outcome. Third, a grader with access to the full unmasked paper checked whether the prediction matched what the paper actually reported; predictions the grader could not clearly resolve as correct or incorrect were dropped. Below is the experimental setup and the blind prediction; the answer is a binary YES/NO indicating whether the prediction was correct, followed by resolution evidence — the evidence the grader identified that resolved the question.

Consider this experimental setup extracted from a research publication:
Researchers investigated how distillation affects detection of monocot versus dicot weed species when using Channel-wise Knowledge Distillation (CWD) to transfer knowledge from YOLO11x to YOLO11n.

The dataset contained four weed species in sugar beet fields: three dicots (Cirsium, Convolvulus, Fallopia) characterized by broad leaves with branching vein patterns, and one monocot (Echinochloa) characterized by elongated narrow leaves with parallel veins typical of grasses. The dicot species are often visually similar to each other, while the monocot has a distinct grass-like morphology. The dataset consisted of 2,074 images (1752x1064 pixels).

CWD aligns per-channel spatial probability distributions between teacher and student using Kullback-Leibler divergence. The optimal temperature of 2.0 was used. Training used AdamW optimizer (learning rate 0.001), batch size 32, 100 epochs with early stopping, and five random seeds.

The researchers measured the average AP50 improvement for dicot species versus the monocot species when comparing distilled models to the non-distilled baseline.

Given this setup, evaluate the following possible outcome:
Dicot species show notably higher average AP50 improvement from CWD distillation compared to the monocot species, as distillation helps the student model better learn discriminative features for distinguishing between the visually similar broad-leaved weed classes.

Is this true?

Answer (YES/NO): YES